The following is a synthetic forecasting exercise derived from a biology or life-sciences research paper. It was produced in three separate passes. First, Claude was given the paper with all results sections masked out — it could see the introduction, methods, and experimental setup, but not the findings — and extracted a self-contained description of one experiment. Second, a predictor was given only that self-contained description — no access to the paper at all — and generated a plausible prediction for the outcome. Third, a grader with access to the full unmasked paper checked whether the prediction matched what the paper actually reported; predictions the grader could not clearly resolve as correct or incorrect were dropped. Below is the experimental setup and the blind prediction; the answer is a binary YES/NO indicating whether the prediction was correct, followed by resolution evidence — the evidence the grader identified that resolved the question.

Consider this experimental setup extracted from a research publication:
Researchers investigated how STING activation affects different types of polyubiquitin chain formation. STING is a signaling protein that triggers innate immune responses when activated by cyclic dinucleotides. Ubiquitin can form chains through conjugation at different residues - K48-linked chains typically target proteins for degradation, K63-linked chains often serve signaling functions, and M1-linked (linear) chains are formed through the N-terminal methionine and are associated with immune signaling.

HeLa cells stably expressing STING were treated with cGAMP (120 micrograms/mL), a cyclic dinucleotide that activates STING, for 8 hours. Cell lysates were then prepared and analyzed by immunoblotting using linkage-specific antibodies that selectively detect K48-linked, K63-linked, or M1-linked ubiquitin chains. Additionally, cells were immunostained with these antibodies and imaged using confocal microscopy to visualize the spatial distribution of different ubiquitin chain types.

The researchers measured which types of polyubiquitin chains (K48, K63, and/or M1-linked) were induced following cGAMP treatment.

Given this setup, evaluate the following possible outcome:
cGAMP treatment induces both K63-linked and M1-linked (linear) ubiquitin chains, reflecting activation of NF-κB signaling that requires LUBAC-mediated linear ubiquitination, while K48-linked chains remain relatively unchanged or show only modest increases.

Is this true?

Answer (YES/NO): YES